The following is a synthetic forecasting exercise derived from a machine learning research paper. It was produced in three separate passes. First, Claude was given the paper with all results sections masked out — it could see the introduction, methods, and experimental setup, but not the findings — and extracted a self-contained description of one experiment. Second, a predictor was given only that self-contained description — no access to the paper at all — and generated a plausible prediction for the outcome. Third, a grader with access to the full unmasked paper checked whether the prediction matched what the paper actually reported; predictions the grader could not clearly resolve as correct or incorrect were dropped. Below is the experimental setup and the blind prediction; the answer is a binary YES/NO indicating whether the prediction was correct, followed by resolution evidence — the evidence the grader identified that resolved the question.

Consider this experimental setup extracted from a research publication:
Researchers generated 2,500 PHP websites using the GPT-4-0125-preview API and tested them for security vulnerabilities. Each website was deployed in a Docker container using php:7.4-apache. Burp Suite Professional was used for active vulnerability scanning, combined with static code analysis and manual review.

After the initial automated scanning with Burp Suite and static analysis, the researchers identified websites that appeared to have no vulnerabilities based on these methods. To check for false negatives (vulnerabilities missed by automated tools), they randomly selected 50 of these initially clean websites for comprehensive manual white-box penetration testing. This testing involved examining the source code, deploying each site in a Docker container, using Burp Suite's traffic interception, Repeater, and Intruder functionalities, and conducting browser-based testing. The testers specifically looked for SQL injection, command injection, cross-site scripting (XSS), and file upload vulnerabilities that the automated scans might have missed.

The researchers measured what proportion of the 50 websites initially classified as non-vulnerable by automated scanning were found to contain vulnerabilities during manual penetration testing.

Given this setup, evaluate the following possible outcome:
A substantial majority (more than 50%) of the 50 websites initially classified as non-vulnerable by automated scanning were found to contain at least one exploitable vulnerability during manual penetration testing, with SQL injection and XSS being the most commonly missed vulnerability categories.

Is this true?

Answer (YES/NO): NO